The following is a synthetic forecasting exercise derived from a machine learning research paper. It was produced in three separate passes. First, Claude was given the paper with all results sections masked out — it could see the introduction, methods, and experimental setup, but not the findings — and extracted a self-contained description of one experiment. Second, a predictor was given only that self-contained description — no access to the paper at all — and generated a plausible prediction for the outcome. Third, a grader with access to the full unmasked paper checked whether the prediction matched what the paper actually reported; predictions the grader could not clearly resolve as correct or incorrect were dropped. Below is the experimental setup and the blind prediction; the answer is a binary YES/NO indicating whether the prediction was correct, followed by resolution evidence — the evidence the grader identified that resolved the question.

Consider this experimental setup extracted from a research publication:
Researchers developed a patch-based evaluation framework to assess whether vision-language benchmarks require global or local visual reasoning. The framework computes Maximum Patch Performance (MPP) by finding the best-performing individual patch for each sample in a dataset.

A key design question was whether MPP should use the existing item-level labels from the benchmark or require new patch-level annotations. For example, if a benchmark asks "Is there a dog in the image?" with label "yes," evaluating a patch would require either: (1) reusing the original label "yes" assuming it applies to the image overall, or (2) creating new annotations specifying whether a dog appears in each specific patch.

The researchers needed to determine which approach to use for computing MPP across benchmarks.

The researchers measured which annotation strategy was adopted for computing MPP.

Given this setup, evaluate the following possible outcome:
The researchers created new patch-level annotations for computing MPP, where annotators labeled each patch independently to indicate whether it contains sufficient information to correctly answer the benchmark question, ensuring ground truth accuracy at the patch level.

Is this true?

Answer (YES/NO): NO